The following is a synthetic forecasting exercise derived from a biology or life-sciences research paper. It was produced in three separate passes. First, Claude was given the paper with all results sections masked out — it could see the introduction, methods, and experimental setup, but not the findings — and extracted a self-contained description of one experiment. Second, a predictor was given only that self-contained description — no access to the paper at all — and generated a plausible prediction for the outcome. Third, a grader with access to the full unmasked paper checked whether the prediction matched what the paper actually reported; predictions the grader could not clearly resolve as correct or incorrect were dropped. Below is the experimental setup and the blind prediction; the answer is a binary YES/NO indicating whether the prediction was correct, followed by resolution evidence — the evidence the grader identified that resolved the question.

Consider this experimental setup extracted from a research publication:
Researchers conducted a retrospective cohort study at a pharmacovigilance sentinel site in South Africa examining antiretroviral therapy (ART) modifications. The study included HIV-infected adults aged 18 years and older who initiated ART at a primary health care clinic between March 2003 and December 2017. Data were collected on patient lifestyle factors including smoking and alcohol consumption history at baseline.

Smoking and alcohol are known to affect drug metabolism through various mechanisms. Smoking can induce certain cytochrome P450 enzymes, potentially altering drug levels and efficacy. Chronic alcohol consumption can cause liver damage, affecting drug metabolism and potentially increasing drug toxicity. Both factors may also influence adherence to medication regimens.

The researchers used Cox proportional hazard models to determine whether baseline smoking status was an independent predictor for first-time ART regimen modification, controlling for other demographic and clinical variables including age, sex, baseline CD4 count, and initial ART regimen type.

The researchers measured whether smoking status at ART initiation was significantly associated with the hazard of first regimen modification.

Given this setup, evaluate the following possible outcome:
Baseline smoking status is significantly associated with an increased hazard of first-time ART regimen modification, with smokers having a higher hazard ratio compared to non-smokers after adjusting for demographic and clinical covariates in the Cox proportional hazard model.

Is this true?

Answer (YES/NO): NO